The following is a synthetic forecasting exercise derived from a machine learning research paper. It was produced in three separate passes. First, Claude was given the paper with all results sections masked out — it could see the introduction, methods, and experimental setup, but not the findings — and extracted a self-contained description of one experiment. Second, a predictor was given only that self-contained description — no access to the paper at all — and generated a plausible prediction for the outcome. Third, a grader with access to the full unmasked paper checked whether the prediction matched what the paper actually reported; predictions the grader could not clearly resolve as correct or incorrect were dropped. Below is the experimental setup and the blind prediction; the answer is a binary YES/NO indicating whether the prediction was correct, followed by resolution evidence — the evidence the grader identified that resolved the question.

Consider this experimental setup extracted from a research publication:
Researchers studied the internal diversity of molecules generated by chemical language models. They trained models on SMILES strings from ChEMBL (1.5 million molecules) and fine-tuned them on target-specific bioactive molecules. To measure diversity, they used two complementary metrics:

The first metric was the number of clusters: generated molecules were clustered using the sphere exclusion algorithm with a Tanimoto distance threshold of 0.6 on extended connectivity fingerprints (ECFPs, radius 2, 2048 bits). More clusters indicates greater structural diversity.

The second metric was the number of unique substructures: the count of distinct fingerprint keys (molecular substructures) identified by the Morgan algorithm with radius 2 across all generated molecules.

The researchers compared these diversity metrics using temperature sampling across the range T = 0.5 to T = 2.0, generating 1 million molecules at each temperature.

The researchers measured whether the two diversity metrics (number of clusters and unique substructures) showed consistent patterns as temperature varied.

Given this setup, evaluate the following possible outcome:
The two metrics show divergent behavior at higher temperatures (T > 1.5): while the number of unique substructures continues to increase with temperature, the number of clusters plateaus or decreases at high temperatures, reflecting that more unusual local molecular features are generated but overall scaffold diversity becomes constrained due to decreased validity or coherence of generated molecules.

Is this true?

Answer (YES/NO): NO